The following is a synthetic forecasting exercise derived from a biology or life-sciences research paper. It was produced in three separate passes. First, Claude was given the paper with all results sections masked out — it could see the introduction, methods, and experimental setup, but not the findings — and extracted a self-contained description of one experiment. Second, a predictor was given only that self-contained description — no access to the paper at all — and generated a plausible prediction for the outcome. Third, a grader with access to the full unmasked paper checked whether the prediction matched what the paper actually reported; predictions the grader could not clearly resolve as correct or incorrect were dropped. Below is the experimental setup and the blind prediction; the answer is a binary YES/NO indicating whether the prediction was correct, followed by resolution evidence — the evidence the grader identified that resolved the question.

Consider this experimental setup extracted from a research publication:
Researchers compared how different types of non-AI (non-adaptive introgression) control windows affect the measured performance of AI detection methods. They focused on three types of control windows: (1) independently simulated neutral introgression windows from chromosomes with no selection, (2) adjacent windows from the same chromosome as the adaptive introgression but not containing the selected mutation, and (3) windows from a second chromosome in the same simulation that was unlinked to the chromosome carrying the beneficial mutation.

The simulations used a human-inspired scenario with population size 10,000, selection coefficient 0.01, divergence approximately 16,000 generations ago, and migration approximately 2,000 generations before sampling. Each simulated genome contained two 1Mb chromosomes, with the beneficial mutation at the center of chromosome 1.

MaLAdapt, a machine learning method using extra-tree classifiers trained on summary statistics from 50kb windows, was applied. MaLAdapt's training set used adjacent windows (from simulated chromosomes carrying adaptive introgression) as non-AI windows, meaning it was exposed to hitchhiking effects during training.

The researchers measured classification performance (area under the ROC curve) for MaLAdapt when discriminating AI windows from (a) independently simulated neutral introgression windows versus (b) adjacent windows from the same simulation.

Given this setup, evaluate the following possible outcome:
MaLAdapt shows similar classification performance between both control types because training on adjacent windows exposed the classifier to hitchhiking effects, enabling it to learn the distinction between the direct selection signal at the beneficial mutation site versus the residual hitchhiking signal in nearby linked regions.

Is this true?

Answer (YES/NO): NO